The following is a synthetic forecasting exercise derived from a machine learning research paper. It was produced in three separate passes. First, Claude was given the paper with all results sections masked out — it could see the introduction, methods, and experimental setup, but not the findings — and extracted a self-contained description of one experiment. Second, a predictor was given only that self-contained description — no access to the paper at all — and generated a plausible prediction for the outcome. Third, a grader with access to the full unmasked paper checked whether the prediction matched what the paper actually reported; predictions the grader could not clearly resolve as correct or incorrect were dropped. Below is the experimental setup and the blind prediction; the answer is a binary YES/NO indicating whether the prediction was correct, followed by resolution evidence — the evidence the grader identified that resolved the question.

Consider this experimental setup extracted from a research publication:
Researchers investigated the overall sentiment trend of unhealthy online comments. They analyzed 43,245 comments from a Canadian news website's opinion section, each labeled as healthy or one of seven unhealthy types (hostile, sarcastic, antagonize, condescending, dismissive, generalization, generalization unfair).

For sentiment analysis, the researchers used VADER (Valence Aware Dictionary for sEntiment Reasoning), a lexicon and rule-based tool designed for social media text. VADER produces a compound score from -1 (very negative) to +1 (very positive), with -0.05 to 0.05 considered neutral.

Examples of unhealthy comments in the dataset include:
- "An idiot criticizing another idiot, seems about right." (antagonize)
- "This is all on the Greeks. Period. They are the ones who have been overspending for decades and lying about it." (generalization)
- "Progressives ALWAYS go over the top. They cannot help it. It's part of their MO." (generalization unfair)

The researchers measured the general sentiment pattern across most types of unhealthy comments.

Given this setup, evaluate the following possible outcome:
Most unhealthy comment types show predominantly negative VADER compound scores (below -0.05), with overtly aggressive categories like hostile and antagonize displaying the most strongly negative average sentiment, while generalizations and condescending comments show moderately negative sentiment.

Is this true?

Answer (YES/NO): NO